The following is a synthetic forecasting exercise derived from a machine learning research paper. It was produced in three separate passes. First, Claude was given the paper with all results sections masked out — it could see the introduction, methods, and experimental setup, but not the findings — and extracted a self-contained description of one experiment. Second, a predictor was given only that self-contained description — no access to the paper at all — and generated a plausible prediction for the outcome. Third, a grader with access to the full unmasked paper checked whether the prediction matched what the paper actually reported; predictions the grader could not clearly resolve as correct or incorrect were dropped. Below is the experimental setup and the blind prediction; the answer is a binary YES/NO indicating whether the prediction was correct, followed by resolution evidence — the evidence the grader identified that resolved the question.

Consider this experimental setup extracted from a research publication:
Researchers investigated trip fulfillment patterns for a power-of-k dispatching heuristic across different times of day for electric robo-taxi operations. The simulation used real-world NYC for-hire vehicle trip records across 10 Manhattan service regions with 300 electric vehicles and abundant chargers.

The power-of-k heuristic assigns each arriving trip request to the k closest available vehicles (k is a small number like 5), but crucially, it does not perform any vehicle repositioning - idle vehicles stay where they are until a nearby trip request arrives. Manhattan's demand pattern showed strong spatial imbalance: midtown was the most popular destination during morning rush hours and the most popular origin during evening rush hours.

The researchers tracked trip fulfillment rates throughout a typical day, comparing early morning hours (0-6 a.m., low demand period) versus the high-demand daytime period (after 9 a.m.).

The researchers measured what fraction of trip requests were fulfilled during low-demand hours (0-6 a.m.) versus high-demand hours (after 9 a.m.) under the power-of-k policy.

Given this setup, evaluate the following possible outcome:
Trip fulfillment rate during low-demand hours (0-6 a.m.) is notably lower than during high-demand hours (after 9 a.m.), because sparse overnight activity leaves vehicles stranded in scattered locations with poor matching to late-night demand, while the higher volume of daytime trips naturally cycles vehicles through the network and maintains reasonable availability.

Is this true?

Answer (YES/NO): NO